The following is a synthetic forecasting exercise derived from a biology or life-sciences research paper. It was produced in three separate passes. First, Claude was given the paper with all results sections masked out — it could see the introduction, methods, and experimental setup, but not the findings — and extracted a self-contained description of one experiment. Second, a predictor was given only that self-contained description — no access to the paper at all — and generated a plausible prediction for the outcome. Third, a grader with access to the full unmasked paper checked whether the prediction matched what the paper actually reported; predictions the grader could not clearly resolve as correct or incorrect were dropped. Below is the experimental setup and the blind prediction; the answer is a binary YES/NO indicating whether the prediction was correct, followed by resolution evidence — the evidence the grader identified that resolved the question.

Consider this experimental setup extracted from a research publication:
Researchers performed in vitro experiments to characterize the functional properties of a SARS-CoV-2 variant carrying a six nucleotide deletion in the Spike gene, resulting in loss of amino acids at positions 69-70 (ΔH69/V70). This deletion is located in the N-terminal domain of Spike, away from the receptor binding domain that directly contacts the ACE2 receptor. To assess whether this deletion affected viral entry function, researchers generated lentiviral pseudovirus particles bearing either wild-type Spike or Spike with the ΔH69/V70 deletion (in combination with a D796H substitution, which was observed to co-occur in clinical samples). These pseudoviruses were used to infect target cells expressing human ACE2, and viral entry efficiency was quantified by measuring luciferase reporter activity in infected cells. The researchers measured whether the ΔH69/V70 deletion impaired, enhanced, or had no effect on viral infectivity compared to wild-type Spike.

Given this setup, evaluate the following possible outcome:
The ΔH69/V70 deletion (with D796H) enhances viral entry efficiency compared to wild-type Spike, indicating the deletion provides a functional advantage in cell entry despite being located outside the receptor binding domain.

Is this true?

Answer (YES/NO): NO